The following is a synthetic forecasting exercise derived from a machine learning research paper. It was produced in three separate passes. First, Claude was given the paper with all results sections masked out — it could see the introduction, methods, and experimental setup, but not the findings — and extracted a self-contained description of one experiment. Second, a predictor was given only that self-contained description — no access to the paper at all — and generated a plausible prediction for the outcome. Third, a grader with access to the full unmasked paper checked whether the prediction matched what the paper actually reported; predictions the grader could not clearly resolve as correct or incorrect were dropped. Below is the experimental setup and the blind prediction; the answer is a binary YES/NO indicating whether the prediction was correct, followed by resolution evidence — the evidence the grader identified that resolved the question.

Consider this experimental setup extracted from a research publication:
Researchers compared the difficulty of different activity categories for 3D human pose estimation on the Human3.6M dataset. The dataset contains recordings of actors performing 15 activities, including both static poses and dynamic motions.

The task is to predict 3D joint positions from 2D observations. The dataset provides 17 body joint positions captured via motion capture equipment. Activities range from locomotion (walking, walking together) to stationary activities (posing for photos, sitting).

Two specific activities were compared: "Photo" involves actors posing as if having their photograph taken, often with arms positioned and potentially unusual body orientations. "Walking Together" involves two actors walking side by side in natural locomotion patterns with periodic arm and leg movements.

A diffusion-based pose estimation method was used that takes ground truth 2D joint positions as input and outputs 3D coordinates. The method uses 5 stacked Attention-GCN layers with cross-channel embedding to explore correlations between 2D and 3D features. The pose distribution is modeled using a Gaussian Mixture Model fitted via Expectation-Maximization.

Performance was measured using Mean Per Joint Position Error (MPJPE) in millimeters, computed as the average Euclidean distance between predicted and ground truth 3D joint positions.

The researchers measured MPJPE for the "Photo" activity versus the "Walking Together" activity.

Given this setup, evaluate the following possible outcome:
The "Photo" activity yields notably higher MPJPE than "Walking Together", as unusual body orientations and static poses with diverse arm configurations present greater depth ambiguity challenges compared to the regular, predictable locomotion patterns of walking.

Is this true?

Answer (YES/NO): YES